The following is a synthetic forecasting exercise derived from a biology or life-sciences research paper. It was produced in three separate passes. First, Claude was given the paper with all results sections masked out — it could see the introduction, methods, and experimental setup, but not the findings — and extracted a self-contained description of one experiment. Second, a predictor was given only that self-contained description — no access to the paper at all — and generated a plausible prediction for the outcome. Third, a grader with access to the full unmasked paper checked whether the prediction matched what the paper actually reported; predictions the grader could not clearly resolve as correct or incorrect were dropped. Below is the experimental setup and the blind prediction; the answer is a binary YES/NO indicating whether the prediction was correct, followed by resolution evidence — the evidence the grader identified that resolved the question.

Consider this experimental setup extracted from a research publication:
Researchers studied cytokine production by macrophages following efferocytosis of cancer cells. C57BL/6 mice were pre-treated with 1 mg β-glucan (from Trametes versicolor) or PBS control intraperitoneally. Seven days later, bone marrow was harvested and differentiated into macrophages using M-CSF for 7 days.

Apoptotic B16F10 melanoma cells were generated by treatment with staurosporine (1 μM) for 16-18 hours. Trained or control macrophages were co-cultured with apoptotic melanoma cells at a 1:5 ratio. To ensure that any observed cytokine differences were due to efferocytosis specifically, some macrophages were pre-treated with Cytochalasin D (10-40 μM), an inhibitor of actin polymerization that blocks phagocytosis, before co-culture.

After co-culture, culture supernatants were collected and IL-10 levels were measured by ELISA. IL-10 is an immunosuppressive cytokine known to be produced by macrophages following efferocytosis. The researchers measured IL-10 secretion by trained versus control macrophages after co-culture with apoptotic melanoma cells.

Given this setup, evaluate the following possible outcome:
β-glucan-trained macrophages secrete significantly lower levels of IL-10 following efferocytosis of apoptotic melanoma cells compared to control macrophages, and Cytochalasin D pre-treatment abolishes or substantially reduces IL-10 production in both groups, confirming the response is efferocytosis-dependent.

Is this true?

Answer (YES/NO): NO